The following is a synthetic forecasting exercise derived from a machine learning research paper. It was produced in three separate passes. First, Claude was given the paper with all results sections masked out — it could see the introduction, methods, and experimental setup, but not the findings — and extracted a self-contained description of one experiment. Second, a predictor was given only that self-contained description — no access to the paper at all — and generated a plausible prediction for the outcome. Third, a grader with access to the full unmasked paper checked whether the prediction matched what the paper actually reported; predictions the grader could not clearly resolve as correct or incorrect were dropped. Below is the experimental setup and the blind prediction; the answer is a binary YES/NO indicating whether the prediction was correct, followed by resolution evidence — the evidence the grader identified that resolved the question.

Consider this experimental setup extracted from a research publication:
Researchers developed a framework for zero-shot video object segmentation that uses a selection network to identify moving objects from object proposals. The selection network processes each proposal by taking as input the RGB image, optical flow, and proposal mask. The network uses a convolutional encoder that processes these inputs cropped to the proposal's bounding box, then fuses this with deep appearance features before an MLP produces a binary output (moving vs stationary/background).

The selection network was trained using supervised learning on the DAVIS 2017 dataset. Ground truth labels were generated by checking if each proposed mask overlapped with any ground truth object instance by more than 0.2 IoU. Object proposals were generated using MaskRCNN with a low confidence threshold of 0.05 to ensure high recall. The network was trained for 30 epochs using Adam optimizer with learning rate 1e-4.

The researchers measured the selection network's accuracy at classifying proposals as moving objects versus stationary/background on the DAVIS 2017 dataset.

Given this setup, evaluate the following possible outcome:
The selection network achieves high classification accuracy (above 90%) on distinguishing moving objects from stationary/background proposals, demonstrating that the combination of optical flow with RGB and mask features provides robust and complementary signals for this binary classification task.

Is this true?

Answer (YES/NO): NO